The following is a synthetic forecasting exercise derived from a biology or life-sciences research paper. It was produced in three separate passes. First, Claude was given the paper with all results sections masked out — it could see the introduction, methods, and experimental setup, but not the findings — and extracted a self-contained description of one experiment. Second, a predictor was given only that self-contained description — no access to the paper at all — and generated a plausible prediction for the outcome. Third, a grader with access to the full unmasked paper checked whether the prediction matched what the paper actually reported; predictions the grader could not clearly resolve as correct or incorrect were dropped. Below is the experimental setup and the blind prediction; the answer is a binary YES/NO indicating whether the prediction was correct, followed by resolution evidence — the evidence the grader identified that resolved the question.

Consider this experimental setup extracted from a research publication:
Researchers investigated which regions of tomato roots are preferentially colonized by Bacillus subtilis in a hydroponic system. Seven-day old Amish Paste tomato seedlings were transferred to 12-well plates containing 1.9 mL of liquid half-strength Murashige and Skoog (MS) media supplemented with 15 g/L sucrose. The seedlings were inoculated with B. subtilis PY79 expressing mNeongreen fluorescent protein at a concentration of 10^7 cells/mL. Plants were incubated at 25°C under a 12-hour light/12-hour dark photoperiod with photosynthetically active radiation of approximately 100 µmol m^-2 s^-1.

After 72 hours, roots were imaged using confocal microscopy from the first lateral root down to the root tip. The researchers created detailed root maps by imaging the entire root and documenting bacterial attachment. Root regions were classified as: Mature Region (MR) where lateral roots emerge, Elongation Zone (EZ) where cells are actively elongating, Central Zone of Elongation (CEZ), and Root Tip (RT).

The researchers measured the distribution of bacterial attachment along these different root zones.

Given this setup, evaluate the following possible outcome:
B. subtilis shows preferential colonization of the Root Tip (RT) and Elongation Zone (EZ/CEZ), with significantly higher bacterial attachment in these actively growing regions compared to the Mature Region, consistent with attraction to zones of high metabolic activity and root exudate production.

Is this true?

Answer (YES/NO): NO